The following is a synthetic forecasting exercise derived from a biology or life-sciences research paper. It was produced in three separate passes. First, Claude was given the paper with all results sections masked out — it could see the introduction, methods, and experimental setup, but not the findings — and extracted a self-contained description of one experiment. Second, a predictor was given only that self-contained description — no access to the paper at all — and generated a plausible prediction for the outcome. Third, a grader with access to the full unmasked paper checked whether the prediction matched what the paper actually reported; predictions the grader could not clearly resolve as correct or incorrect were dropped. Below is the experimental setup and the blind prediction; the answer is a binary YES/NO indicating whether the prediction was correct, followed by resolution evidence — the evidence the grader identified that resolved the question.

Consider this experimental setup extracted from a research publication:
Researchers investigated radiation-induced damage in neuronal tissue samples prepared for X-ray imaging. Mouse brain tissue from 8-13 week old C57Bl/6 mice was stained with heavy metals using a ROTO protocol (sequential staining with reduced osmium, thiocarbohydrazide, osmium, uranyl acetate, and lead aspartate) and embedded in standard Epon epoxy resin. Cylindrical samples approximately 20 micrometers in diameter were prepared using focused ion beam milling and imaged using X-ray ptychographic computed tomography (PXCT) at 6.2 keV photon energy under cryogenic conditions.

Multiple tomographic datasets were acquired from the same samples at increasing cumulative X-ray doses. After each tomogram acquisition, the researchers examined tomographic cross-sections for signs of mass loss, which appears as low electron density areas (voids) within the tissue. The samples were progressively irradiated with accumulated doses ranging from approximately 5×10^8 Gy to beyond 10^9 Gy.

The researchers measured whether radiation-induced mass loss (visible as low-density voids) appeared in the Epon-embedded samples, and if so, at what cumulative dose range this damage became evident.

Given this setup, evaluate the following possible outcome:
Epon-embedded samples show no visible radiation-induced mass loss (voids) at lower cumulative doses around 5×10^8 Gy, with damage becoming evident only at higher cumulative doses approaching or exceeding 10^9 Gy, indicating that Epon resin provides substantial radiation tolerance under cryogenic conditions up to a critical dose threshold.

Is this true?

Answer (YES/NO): NO